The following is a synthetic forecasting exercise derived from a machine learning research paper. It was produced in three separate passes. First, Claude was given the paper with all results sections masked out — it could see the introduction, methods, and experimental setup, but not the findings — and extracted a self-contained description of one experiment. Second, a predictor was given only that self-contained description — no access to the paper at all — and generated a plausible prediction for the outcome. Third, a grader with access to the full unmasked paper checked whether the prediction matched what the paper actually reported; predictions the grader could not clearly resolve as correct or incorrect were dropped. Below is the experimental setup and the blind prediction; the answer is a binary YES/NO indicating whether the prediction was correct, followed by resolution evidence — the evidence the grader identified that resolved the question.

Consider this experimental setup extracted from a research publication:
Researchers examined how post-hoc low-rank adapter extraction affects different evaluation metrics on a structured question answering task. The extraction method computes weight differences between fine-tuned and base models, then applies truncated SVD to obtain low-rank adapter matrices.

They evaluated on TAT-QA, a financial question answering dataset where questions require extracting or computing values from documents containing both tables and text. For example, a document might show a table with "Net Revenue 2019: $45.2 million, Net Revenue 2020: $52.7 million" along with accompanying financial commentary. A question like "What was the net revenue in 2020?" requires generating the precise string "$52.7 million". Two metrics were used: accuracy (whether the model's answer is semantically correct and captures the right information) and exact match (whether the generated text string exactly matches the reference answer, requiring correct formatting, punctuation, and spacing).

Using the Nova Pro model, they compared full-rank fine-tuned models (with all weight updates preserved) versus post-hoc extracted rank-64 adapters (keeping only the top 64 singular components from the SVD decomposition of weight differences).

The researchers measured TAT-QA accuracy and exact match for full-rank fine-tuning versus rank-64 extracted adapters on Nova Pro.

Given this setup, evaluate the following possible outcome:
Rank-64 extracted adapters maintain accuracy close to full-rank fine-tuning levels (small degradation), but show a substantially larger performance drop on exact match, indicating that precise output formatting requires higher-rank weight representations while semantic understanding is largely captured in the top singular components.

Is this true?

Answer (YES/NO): YES